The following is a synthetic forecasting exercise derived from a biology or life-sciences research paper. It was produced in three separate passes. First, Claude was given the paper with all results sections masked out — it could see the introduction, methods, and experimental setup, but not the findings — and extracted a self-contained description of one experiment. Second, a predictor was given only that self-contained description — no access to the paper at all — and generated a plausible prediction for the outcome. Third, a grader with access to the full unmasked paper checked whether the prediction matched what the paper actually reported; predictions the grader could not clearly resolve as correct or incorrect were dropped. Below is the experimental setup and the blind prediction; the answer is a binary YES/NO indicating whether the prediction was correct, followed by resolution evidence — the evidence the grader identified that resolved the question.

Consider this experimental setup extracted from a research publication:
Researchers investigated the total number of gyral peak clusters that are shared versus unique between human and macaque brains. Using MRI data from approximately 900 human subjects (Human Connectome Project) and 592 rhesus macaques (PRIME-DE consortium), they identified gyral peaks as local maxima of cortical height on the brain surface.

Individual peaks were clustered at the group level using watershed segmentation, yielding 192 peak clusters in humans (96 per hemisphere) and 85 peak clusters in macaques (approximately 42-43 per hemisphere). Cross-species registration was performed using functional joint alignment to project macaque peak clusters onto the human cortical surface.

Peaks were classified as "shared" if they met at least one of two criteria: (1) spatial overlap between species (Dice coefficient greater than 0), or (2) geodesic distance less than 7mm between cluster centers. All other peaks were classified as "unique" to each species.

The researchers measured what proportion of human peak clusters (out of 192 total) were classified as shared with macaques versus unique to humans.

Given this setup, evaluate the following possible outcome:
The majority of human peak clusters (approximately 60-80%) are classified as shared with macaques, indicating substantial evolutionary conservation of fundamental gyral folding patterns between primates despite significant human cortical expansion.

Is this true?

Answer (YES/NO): NO